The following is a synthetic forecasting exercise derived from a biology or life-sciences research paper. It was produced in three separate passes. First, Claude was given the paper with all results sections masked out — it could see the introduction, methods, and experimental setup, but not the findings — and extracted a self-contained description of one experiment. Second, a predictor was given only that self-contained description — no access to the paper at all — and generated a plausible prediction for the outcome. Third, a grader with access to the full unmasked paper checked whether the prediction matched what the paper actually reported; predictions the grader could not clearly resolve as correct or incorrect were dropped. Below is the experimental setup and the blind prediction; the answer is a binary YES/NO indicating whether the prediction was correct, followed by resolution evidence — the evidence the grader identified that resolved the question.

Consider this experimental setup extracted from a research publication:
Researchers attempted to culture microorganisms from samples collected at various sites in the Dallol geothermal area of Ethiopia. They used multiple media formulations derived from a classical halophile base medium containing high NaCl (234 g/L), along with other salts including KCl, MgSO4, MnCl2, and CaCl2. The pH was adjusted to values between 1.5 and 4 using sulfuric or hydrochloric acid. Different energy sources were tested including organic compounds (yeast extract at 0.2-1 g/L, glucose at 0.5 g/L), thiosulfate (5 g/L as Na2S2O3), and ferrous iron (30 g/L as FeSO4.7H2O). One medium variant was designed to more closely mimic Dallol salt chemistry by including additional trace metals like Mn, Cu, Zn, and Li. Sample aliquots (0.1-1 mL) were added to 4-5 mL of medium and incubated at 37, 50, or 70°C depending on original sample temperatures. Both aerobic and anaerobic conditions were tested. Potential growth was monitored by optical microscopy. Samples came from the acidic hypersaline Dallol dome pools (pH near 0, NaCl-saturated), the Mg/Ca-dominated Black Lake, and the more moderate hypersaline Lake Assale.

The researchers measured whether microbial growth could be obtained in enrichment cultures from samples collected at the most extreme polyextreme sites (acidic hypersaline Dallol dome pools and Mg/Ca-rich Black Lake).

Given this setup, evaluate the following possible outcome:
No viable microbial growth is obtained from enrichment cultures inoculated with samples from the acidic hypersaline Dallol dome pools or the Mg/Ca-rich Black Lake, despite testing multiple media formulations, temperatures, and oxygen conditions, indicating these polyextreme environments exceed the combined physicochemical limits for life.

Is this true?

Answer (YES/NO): YES